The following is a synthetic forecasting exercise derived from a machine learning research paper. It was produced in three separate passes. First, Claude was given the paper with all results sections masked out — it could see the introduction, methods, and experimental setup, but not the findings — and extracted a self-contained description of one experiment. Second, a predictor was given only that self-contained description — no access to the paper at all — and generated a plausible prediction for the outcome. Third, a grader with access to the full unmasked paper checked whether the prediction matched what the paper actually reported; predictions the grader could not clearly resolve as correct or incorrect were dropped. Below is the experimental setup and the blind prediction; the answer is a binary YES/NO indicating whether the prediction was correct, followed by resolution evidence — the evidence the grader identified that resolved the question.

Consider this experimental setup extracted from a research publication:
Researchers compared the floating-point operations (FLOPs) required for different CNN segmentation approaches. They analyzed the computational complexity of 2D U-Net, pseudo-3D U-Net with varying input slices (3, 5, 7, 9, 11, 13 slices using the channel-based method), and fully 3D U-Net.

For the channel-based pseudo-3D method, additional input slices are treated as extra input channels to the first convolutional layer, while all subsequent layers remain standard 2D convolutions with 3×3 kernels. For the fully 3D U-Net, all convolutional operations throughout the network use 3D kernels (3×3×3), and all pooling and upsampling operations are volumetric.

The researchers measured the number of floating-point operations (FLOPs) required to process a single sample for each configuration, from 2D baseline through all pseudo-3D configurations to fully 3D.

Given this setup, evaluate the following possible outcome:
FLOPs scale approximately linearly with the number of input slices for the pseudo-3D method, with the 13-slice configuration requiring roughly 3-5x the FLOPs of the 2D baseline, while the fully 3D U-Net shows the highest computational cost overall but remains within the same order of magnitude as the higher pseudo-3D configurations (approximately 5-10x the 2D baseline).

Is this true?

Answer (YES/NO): NO